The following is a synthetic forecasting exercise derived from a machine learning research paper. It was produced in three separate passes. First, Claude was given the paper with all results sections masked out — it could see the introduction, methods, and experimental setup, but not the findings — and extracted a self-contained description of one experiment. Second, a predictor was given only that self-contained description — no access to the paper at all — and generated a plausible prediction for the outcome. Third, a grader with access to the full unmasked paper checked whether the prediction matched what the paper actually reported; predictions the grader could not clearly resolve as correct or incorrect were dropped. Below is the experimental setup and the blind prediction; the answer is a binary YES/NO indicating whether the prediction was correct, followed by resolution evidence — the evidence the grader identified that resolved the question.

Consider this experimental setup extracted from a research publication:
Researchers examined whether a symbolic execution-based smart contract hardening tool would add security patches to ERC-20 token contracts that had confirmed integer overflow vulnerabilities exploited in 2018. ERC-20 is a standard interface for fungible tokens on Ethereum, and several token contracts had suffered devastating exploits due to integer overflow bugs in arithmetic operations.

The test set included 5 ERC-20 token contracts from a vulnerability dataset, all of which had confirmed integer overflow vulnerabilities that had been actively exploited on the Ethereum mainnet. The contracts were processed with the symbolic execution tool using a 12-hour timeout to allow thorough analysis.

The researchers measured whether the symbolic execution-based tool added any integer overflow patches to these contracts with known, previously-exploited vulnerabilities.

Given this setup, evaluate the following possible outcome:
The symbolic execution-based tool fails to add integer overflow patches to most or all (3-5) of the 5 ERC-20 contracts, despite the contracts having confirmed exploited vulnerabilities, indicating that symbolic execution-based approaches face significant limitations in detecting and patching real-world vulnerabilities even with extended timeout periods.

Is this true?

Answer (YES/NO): YES